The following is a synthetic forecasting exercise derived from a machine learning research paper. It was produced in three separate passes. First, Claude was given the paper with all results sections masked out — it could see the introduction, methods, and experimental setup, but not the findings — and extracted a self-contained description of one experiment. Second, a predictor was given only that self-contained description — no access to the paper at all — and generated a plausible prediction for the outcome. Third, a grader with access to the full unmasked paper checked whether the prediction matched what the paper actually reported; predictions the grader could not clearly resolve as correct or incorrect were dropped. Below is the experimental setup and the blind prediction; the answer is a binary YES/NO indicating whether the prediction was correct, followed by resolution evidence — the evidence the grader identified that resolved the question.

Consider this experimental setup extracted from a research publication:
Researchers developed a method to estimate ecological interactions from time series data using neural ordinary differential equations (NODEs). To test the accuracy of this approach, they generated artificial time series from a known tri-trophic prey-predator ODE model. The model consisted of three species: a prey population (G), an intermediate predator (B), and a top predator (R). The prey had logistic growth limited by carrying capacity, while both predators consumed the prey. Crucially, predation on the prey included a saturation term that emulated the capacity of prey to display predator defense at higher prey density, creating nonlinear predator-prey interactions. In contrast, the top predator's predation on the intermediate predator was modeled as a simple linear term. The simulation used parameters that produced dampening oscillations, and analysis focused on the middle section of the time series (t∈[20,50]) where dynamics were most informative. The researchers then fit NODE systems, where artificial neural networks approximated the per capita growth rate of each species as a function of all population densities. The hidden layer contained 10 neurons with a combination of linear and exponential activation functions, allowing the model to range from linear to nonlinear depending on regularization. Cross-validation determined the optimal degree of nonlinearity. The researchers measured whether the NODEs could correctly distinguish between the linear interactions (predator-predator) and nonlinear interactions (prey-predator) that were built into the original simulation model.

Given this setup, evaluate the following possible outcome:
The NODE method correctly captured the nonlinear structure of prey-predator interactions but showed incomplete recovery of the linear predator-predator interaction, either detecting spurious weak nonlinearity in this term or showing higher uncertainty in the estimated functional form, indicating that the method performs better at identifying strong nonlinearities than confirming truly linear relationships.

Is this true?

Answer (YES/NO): NO